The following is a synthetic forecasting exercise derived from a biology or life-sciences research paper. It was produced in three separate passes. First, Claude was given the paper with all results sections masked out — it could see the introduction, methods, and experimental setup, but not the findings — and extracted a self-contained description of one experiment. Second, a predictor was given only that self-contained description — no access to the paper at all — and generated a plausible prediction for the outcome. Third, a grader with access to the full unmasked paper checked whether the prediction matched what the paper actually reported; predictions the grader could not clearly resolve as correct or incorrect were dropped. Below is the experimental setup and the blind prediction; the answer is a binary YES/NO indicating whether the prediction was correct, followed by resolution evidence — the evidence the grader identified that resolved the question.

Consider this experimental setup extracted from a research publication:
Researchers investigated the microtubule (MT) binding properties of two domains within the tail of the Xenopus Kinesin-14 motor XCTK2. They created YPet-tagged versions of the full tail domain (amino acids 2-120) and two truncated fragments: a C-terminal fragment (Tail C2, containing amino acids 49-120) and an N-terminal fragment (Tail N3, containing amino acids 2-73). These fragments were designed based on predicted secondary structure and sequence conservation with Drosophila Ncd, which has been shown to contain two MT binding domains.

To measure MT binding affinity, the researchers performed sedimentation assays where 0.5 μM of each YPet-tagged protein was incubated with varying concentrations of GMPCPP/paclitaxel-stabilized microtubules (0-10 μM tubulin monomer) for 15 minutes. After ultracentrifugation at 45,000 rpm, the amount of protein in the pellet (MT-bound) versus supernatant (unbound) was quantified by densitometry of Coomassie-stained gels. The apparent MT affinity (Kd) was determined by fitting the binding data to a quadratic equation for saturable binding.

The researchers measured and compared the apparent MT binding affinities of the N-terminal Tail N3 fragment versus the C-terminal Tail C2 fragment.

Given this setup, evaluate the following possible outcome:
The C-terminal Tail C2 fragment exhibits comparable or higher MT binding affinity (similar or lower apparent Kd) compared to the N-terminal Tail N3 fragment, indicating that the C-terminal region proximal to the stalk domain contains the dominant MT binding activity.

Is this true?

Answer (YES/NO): NO